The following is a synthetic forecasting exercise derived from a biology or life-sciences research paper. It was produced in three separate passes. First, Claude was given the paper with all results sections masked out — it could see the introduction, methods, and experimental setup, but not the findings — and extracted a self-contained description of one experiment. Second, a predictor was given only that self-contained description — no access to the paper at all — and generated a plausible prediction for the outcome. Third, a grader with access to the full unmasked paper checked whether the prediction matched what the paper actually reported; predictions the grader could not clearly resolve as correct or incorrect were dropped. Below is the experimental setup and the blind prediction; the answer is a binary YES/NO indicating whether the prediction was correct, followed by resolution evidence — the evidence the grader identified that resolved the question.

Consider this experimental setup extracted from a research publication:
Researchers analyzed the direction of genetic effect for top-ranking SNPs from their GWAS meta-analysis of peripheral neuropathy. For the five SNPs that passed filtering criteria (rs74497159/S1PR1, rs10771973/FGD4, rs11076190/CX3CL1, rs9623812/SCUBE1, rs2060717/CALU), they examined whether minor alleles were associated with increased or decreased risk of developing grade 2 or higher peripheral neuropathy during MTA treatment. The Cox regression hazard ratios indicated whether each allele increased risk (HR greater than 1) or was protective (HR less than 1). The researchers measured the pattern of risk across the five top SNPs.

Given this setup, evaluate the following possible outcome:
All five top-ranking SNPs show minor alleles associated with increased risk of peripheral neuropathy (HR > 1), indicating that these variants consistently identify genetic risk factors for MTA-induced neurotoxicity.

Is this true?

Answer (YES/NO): NO